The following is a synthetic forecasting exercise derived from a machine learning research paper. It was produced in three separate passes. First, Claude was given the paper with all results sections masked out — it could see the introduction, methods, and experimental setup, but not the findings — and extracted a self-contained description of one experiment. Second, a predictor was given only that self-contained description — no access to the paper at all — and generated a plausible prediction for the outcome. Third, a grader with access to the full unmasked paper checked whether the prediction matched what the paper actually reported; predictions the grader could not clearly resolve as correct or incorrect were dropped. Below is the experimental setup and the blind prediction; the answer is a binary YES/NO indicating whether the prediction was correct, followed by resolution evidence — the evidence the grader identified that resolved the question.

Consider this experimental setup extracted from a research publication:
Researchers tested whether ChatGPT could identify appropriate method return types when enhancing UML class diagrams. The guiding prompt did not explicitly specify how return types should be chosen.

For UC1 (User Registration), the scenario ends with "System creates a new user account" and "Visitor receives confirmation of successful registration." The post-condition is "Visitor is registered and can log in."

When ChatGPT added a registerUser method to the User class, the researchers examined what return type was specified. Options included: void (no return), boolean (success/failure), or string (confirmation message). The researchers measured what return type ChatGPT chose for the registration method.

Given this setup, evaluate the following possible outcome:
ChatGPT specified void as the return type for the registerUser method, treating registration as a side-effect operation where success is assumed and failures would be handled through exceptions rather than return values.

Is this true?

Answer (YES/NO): NO